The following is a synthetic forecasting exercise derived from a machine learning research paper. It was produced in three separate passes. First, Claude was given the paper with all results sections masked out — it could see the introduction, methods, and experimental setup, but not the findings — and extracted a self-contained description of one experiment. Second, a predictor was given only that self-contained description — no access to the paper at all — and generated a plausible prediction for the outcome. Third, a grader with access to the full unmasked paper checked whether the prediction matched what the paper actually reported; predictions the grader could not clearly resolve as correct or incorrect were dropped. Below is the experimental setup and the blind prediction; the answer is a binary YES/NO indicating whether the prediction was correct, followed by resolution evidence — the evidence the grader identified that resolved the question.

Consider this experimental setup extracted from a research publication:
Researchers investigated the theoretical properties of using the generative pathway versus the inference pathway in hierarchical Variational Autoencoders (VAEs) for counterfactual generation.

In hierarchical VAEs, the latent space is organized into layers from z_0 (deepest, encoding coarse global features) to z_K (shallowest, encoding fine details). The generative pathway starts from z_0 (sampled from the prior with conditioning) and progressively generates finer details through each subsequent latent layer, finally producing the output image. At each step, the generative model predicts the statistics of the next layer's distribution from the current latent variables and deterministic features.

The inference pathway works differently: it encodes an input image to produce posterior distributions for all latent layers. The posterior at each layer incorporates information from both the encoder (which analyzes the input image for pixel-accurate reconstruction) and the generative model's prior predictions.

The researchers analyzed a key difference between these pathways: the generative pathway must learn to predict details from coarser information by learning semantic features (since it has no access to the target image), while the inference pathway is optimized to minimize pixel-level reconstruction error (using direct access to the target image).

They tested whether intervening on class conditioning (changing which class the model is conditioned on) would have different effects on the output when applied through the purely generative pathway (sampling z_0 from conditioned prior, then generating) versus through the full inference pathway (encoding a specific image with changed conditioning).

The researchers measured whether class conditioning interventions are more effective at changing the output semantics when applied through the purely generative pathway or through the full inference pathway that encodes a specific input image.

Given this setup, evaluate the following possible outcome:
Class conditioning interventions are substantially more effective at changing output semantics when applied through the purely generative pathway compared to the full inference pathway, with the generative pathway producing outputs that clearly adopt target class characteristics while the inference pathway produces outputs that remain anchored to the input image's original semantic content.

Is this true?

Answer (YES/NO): YES